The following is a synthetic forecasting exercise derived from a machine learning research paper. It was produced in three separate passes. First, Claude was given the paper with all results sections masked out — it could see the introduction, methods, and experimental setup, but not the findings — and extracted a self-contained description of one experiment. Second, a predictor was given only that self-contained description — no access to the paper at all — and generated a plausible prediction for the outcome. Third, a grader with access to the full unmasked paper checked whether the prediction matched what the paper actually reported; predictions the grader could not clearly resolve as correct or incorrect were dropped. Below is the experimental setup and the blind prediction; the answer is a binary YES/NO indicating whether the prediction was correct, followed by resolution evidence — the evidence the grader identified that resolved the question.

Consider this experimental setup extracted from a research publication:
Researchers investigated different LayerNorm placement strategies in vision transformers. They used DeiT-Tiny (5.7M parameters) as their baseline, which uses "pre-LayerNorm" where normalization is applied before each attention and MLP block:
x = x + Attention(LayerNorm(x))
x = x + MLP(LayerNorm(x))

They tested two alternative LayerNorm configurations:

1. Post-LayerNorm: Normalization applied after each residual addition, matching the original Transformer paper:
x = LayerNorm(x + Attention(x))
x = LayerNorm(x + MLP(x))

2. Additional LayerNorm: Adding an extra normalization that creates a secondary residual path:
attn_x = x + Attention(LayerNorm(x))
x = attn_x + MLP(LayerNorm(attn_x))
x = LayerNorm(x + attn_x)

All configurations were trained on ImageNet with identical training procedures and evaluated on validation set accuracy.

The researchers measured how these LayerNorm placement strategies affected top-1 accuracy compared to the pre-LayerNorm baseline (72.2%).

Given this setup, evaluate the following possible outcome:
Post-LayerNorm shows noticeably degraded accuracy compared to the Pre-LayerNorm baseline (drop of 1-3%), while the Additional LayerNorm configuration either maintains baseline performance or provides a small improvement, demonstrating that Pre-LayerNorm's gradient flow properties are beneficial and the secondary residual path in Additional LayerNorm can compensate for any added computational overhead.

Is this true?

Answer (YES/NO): YES